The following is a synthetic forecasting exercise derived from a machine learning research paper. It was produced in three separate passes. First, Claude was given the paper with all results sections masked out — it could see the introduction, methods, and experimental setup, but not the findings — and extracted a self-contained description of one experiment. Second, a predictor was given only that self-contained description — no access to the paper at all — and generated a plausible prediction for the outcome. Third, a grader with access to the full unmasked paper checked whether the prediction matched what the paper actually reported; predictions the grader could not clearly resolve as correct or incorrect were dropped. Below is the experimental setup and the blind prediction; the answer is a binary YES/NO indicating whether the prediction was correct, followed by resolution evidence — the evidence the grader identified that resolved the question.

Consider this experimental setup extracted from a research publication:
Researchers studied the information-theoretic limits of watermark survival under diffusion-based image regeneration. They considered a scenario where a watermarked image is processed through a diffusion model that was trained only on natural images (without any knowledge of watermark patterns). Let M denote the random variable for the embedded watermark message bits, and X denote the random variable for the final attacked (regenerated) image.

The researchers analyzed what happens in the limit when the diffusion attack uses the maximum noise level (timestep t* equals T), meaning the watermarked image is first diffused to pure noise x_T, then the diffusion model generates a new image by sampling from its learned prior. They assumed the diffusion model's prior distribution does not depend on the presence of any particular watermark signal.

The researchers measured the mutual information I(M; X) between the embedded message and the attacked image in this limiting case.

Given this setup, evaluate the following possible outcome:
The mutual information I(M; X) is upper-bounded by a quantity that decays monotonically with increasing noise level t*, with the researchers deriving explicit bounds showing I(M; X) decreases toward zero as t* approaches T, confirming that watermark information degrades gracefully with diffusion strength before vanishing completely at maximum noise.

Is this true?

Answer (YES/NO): NO